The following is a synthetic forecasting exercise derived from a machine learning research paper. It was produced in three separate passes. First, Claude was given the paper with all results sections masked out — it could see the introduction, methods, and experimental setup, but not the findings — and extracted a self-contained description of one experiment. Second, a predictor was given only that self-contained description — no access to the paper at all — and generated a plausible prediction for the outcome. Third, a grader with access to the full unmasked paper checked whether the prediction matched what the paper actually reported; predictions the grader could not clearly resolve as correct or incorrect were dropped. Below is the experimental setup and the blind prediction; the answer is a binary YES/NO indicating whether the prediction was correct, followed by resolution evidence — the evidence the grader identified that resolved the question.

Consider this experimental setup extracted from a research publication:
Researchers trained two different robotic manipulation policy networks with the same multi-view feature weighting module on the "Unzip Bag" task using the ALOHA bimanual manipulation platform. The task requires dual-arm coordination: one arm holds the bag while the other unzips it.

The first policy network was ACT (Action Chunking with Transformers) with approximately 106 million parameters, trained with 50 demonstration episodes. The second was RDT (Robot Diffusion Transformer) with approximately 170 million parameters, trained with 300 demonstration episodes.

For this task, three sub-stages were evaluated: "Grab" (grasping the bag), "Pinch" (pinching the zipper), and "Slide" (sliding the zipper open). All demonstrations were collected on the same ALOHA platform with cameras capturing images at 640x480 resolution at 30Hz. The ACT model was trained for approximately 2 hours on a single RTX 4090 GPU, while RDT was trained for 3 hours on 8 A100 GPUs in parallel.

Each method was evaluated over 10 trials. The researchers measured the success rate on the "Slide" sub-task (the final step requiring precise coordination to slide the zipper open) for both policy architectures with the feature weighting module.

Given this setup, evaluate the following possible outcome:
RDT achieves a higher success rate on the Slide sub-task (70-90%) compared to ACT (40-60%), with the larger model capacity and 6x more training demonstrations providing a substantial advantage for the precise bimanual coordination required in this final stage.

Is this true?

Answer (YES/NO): NO